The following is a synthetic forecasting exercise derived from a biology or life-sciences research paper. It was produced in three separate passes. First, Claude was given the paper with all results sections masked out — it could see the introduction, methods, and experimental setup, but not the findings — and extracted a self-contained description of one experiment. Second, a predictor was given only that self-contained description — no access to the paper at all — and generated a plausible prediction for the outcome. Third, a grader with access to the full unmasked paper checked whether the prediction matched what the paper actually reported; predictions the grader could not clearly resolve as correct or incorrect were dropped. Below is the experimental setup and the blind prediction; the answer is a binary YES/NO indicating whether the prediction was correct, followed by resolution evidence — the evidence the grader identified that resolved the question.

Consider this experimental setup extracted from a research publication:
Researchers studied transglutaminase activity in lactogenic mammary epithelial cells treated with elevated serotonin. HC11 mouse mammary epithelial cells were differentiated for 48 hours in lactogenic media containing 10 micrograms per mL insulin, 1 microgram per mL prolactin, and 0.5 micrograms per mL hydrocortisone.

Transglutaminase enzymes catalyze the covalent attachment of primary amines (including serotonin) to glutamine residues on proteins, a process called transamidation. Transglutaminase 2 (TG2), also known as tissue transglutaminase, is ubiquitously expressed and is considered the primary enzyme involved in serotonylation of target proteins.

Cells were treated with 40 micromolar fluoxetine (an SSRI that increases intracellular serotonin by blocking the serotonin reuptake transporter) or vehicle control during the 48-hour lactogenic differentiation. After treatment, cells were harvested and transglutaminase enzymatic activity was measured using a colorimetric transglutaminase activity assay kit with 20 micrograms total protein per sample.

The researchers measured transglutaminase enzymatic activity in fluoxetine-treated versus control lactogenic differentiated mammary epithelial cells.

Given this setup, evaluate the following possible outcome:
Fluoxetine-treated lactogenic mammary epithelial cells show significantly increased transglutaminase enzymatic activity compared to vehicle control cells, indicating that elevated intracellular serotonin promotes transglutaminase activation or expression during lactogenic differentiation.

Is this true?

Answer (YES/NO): YES